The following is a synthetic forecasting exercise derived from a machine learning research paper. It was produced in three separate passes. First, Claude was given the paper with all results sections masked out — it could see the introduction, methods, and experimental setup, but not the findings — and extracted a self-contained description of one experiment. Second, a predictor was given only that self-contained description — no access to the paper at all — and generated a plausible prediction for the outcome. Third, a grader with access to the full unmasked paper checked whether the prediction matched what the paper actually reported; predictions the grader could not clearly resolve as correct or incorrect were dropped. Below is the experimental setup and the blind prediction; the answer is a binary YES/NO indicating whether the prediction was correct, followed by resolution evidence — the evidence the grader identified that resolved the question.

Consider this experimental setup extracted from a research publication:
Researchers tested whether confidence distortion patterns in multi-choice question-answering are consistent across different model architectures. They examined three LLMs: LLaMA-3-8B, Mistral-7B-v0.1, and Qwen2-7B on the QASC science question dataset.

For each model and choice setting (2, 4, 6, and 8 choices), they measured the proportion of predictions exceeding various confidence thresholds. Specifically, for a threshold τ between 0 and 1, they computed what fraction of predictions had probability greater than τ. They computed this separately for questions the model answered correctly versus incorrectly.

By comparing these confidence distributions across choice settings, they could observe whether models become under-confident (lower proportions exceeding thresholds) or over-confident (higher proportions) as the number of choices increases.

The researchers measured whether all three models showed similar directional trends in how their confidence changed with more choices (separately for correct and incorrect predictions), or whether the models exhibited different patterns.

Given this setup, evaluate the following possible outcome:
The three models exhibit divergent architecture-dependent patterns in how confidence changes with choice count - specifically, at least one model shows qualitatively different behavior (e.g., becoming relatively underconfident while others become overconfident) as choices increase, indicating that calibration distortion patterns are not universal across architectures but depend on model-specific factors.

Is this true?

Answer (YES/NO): NO